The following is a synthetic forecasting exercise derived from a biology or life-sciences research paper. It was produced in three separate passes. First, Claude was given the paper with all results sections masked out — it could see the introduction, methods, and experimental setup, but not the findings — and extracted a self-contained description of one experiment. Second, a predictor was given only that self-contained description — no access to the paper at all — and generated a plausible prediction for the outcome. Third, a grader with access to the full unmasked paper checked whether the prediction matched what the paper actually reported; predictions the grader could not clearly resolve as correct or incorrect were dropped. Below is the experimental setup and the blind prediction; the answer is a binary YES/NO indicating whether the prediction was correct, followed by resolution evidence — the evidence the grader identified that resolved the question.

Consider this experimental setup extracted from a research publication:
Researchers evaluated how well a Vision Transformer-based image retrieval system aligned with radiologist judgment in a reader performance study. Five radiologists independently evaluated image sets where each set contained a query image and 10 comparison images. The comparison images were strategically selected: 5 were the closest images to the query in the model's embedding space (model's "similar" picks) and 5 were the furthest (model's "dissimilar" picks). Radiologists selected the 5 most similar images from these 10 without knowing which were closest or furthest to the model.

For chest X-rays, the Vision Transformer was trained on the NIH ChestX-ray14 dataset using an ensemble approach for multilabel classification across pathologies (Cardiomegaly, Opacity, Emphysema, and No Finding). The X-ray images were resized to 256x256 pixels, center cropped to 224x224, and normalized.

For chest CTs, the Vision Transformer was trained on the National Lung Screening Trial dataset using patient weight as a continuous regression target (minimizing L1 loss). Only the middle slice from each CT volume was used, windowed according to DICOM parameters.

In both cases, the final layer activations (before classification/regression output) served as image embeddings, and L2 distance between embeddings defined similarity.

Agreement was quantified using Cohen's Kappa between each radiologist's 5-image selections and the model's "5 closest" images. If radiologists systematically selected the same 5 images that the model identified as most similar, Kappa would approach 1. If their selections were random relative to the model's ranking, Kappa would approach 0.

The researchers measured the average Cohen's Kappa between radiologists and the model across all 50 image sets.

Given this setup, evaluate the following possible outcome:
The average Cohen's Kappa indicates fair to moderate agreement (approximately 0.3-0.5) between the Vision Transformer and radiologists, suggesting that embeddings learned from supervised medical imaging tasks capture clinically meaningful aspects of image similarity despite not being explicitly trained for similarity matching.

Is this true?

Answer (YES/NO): NO